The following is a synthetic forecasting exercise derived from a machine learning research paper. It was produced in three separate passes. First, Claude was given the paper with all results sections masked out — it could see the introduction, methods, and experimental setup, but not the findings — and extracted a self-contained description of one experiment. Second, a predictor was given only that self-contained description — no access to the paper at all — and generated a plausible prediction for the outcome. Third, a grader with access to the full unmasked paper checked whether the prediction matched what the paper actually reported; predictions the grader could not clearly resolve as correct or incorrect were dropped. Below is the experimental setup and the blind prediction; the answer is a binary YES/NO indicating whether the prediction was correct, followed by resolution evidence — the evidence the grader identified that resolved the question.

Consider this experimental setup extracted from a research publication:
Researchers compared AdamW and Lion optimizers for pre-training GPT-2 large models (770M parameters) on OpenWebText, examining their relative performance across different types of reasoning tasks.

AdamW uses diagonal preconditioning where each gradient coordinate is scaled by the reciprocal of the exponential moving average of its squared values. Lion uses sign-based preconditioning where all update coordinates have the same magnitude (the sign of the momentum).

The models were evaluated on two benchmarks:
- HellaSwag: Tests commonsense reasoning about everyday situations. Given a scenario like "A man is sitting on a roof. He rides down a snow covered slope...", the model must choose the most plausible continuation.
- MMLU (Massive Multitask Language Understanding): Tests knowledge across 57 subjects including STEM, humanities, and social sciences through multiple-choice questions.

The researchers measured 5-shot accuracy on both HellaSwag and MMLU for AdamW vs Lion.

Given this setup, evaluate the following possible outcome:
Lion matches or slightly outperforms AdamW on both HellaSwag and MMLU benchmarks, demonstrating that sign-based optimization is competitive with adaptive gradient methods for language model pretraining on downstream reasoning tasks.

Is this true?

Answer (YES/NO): NO